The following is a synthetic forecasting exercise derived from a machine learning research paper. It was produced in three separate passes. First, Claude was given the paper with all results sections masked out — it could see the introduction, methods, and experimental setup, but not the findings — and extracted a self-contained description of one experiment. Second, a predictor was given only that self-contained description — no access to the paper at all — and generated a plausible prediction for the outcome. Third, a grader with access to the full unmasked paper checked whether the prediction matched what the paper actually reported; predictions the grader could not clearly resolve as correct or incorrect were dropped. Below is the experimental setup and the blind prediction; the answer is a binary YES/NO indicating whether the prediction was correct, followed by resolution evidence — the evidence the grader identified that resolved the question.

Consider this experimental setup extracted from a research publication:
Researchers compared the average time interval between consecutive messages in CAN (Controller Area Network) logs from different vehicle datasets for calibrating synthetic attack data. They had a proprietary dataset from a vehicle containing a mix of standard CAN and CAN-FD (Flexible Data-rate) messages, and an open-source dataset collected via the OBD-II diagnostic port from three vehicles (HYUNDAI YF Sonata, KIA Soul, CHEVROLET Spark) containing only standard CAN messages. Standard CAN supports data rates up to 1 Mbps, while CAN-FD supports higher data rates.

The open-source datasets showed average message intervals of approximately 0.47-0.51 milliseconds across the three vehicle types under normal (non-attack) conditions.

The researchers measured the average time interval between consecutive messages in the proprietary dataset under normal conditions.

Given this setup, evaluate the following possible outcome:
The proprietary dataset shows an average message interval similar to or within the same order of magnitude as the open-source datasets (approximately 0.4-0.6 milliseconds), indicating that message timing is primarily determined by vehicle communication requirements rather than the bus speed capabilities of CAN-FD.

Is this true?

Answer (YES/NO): NO